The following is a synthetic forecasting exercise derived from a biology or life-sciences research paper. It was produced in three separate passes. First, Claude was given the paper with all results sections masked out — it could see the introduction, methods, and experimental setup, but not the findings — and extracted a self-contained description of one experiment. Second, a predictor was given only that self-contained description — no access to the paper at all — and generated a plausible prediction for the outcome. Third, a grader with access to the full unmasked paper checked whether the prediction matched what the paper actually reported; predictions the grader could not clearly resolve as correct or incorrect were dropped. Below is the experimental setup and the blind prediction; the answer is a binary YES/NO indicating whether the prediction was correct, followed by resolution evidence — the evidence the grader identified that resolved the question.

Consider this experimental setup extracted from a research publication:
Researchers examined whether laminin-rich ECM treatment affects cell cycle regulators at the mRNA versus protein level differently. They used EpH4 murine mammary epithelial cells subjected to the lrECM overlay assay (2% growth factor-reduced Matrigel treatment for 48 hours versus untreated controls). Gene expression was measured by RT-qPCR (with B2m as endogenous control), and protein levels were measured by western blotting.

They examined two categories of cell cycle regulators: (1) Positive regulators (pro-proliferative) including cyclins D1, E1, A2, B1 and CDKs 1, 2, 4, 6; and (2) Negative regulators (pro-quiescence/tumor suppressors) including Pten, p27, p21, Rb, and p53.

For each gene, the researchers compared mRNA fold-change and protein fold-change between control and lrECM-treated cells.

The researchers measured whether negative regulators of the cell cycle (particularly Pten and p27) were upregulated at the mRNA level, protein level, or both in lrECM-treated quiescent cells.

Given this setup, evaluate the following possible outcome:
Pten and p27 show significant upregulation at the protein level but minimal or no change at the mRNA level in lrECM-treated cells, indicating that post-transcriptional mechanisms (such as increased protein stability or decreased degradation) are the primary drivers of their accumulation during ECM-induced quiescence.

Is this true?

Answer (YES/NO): YES